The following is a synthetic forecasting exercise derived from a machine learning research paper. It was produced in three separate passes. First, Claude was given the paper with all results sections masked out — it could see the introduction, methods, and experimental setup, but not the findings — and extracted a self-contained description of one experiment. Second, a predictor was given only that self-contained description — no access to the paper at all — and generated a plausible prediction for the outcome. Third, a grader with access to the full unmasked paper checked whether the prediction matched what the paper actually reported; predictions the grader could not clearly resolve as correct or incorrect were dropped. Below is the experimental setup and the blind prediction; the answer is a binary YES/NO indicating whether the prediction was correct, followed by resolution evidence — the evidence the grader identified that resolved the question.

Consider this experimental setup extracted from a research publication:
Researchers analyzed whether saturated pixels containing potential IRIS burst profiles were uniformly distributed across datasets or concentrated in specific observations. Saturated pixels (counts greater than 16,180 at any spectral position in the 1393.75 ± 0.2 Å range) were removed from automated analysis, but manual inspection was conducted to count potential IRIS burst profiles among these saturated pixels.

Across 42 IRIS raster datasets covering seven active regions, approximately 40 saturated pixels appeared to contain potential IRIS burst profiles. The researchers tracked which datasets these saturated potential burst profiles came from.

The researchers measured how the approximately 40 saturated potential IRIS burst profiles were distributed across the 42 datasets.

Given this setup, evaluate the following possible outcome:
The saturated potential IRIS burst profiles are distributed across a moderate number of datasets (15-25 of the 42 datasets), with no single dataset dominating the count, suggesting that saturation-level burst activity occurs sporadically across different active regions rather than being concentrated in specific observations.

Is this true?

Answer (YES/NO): NO